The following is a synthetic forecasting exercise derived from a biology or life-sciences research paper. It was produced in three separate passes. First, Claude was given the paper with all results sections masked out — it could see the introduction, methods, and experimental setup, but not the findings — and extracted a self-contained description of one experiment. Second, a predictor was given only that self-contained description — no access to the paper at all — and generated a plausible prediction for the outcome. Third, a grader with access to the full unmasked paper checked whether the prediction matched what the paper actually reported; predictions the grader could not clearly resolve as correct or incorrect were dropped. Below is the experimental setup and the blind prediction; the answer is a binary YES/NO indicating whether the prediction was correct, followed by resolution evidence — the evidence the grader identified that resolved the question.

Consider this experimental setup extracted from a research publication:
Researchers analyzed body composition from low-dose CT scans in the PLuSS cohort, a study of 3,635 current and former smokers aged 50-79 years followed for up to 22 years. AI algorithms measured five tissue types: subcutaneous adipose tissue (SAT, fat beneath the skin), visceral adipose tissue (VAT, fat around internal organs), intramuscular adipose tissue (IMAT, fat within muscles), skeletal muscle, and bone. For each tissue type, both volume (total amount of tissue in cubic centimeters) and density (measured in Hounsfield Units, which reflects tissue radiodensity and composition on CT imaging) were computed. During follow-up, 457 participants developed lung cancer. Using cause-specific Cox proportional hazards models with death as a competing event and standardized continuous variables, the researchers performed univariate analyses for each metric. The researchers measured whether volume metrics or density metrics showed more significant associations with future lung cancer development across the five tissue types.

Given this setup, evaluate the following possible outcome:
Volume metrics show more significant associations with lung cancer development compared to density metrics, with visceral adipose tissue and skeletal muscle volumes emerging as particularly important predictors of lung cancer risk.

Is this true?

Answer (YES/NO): NO